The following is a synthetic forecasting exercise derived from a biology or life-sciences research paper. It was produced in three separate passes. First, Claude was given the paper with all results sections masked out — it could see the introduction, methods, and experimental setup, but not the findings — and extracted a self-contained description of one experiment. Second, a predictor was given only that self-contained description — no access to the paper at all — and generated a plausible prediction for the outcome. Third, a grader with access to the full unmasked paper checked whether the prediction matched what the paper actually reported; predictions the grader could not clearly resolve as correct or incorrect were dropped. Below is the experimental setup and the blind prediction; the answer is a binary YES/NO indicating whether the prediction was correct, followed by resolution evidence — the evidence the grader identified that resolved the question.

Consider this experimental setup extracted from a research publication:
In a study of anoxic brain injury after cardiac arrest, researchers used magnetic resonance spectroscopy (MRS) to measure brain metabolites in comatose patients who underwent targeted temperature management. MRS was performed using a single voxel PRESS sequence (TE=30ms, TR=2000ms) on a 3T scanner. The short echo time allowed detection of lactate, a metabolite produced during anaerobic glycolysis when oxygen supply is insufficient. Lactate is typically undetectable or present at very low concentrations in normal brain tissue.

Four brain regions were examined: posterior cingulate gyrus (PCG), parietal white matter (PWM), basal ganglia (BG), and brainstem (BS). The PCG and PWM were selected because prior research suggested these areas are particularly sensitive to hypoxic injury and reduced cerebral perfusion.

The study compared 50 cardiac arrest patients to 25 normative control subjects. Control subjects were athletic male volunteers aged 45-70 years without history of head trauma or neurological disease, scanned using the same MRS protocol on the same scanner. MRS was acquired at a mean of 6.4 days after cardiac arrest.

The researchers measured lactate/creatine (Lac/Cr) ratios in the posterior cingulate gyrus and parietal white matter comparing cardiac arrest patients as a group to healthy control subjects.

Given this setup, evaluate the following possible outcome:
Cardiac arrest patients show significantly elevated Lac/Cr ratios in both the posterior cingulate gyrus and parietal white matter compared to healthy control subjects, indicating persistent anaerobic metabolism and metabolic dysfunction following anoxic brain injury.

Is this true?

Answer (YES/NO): NO